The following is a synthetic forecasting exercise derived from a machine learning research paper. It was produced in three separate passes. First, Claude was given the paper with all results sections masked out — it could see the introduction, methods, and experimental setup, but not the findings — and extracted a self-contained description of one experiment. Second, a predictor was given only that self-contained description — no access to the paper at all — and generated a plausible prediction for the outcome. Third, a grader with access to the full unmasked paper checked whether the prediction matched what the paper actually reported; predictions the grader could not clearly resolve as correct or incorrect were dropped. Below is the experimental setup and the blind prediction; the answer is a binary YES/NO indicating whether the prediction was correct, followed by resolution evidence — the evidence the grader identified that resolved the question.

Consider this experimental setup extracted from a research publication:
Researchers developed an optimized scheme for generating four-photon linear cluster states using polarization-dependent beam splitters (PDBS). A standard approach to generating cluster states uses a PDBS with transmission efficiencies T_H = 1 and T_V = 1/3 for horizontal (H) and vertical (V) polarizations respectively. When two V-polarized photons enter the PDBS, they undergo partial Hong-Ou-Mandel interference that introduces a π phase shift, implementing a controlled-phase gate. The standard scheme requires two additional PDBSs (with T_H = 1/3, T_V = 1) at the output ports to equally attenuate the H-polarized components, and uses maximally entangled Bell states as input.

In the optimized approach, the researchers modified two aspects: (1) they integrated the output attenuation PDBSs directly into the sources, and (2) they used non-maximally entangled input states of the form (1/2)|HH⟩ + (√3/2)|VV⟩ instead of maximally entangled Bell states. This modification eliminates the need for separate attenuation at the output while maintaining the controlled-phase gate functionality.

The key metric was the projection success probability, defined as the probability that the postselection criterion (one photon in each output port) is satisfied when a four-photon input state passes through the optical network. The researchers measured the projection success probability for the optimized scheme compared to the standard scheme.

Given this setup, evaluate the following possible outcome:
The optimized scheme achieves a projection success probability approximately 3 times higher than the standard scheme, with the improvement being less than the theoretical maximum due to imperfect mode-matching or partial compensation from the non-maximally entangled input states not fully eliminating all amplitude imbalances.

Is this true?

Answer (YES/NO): NO